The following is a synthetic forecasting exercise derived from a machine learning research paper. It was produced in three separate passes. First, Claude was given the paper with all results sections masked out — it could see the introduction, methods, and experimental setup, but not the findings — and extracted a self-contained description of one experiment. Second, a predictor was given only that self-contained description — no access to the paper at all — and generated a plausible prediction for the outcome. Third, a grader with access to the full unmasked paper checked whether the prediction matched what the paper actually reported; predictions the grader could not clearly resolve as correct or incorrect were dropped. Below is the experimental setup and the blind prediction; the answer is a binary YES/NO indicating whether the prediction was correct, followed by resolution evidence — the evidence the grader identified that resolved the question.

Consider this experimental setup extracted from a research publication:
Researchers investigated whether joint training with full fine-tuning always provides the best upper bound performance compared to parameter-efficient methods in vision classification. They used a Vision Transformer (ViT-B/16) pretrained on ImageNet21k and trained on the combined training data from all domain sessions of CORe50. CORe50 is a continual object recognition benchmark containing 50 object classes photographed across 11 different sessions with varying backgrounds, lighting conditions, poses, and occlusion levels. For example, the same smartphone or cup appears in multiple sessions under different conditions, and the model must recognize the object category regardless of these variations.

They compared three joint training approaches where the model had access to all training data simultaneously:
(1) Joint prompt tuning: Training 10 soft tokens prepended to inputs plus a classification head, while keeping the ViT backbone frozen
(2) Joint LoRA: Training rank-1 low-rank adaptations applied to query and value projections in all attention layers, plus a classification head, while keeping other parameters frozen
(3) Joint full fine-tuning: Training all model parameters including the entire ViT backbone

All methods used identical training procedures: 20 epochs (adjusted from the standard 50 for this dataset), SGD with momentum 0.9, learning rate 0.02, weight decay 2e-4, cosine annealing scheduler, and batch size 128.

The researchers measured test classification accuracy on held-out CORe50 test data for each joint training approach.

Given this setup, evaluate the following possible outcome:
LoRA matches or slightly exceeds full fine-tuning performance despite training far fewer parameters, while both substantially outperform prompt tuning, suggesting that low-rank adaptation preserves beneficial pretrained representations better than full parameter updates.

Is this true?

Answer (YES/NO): NO